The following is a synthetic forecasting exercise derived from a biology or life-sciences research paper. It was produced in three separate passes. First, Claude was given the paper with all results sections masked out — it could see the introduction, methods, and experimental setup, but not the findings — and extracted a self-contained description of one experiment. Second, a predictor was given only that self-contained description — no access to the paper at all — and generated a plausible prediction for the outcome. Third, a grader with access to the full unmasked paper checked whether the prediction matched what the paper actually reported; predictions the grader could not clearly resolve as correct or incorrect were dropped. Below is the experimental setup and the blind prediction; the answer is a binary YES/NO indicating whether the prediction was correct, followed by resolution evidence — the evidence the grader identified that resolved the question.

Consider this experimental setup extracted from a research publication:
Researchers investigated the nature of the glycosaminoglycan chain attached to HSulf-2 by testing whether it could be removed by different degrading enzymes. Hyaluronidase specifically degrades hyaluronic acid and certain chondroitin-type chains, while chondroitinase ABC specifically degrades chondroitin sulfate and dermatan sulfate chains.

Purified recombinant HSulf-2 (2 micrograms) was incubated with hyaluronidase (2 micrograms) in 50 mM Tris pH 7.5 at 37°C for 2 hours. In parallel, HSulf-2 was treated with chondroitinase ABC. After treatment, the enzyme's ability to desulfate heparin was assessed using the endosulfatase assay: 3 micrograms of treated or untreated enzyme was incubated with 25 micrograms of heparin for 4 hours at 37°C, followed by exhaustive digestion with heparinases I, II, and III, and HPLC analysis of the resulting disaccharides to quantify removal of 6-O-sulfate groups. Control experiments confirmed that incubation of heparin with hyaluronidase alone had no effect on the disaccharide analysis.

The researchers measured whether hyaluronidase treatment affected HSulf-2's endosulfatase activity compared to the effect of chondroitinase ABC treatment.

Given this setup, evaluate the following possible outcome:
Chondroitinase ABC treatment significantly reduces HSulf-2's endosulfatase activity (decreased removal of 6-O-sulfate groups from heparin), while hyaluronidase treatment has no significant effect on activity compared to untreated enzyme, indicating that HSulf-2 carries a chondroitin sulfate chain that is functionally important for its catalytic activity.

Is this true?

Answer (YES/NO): NO